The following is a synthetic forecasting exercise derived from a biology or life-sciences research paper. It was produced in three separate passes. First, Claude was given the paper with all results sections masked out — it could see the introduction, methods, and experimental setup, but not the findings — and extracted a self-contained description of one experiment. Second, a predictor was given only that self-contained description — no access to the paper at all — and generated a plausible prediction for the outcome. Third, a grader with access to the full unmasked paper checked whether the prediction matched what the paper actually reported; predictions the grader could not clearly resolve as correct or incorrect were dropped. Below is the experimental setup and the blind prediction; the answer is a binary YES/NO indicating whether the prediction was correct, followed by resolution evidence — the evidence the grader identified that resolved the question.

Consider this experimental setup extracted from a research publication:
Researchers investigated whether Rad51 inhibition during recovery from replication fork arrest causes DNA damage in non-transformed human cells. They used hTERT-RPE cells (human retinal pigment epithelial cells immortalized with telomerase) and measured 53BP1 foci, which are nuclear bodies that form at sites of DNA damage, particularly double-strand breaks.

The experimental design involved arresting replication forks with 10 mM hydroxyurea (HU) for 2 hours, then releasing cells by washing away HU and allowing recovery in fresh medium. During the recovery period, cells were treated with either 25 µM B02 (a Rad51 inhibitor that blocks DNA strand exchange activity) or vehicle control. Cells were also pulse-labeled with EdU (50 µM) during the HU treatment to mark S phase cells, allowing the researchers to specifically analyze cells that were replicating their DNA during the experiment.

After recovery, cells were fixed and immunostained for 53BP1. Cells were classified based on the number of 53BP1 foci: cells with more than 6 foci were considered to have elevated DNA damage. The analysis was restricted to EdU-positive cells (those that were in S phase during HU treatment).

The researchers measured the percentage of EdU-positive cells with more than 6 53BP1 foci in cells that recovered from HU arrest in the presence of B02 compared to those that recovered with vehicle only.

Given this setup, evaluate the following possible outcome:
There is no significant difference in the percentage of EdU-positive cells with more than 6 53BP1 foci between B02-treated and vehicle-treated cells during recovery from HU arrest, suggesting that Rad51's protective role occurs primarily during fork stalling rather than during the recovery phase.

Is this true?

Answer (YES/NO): NO